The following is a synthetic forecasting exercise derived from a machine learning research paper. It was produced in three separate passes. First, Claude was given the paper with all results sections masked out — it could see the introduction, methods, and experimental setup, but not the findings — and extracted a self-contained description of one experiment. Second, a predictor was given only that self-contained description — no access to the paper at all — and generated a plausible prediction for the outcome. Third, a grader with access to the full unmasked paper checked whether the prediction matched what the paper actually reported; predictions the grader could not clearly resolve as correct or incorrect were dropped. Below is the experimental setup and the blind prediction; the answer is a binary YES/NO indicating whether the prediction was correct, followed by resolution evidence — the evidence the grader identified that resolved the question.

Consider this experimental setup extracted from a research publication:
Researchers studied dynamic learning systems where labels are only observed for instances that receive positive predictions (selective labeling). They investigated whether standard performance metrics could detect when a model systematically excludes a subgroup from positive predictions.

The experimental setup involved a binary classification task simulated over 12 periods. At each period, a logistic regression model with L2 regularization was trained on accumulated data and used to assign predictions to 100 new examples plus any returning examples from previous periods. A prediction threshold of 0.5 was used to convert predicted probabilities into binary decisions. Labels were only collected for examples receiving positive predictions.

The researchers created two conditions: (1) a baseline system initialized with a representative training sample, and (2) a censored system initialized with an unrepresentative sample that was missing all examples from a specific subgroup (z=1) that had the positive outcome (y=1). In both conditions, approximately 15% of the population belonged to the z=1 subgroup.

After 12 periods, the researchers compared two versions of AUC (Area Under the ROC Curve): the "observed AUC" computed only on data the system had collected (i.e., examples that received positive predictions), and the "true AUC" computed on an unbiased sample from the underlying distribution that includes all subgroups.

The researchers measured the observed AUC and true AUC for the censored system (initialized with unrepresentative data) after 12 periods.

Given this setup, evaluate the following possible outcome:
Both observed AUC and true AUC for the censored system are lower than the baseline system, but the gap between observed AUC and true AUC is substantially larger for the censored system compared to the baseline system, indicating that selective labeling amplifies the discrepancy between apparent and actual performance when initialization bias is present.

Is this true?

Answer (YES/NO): NO